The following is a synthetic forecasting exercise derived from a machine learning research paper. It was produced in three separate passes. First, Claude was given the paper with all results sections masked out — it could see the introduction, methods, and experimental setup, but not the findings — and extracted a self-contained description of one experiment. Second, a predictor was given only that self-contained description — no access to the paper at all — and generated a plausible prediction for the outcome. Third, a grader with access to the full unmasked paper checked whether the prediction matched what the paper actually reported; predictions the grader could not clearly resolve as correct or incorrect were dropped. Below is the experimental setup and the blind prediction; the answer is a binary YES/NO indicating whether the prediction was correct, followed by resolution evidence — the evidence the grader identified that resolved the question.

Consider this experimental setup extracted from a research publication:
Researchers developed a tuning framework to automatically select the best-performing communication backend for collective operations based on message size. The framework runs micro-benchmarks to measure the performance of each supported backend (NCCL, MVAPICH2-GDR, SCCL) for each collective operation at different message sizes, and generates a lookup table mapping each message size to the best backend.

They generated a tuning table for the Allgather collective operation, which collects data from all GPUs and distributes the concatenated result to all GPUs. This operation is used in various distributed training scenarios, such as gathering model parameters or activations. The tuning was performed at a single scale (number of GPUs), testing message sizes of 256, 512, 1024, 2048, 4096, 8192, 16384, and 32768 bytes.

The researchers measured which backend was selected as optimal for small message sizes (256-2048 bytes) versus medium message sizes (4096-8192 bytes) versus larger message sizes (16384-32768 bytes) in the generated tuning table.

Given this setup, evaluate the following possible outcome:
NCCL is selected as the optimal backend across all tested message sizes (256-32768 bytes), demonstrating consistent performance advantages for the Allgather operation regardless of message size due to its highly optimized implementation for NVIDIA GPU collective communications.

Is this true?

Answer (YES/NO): NO